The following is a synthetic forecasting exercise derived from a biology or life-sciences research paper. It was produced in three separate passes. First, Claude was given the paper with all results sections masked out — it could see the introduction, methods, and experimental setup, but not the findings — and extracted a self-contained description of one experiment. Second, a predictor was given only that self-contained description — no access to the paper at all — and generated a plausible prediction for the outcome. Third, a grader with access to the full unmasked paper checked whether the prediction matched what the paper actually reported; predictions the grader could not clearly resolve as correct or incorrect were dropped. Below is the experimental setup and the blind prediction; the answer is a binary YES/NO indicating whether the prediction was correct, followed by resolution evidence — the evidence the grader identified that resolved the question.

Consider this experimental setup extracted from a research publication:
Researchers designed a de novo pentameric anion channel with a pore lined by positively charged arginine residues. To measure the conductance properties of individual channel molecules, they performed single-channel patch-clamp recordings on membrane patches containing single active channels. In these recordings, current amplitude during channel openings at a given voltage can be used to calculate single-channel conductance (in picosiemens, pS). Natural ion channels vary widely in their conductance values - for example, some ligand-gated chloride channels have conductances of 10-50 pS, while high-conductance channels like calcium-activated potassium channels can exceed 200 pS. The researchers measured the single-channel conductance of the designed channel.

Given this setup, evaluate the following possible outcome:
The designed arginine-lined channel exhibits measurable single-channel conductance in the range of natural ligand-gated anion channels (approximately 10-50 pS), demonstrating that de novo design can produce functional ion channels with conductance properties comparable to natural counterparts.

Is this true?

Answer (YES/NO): YES